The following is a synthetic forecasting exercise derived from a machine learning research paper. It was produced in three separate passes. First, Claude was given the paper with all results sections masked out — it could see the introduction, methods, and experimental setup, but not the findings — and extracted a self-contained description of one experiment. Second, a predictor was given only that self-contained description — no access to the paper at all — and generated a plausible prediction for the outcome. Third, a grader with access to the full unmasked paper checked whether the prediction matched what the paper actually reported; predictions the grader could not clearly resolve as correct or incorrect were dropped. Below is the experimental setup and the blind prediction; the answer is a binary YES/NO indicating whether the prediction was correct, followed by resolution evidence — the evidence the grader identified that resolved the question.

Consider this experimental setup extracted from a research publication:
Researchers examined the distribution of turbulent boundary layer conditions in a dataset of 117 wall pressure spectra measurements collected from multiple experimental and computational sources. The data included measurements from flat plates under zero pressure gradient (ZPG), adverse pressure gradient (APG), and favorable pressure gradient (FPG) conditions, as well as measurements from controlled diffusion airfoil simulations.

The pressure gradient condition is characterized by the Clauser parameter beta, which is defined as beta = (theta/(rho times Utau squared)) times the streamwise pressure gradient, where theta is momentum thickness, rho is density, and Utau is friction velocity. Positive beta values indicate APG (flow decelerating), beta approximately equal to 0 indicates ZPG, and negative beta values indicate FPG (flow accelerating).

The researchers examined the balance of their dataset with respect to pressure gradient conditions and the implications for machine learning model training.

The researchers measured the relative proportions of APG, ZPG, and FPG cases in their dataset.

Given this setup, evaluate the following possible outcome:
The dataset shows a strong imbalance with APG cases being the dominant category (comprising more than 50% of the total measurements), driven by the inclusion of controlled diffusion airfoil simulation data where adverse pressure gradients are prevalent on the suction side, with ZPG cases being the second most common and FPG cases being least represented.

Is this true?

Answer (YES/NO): NO